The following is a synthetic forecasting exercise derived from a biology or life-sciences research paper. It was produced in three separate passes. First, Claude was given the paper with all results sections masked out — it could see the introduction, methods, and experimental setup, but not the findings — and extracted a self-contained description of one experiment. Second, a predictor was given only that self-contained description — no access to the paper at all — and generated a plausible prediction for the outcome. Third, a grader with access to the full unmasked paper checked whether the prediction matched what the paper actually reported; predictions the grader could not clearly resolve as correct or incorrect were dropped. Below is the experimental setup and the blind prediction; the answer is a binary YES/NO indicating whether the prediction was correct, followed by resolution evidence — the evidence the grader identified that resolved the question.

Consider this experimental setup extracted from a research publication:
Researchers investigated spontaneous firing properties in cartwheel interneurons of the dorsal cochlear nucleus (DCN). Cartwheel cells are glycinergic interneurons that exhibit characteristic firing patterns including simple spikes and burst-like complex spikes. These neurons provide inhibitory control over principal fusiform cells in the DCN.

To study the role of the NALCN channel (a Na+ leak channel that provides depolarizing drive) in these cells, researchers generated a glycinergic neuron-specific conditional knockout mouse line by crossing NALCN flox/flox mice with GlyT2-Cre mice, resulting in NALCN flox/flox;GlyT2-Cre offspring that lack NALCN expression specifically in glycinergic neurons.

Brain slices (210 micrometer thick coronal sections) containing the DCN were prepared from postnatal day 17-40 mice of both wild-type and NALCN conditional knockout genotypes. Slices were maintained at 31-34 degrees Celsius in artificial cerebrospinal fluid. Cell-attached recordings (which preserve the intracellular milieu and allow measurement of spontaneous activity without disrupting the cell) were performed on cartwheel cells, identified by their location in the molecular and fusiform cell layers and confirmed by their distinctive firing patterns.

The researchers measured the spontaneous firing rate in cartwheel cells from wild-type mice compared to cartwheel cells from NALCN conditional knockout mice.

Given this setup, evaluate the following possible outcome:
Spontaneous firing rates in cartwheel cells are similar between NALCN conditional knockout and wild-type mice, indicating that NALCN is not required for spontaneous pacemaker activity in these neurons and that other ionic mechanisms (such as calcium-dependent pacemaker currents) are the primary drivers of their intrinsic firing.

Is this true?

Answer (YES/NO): NO